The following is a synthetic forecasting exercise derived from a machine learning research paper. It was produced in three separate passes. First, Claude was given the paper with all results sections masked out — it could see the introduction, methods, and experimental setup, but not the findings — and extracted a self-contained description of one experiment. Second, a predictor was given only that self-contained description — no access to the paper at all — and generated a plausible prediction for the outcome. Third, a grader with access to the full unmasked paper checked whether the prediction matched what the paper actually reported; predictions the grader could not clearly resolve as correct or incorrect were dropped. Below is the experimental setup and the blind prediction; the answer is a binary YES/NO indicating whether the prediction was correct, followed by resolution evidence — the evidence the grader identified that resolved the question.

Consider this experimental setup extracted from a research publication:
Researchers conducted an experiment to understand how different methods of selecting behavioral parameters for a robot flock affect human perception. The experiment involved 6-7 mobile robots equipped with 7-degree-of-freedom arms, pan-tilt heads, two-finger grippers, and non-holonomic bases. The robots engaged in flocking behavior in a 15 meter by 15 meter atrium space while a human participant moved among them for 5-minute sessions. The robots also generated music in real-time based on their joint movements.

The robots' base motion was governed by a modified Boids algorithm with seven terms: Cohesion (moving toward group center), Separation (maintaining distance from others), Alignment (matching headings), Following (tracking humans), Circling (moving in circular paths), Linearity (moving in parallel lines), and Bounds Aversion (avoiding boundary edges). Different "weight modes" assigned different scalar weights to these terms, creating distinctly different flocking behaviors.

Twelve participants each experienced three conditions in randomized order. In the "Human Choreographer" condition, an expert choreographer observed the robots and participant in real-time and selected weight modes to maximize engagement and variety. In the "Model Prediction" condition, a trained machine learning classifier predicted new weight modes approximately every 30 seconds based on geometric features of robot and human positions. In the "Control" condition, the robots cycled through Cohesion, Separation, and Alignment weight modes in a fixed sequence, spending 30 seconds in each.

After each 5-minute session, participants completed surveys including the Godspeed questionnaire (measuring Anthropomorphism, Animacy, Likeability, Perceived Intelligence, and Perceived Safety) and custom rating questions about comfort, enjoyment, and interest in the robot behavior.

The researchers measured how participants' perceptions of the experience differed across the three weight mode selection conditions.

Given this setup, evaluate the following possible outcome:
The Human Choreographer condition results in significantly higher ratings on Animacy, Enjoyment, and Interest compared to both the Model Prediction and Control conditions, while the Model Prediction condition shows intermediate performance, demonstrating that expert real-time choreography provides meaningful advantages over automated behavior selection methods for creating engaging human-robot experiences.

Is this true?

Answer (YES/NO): NO